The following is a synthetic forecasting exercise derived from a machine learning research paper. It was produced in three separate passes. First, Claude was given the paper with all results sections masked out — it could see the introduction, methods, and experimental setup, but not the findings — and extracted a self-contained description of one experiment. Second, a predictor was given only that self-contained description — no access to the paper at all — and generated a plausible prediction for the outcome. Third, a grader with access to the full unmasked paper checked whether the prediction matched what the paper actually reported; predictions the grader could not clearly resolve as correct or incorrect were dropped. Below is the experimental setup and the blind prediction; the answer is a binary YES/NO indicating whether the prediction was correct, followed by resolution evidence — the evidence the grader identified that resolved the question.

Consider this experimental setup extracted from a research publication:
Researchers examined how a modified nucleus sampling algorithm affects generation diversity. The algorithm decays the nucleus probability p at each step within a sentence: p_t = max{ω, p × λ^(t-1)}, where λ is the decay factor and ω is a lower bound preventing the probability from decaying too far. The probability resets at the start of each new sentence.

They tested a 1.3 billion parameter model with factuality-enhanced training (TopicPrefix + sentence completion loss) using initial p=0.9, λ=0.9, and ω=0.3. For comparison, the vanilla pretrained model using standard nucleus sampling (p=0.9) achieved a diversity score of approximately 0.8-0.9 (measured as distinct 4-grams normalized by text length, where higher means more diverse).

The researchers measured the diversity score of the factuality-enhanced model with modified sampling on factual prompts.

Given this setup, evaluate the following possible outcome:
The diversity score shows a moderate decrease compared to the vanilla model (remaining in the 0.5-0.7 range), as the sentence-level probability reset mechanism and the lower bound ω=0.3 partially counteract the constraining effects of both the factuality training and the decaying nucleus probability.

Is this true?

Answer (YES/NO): NO